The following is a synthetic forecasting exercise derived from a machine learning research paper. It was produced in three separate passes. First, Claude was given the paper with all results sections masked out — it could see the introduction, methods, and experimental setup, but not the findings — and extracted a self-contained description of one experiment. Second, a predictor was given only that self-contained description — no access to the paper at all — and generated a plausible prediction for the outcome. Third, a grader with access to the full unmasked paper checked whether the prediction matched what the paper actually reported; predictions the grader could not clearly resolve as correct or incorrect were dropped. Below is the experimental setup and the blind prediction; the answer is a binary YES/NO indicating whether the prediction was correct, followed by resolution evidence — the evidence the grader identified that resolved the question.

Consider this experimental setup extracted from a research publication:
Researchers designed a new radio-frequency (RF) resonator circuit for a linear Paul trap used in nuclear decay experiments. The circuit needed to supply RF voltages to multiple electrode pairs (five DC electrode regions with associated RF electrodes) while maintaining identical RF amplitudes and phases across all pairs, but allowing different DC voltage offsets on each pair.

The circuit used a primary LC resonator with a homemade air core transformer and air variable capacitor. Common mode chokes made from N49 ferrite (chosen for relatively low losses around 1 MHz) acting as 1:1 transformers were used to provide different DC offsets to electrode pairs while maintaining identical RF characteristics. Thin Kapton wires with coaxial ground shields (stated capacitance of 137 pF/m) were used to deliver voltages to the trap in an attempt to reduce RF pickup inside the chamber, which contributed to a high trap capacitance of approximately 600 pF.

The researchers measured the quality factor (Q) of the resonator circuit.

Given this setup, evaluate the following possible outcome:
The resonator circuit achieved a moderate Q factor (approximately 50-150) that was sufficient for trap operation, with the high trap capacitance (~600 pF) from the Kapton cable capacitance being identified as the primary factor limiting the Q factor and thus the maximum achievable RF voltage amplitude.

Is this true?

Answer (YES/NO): NO